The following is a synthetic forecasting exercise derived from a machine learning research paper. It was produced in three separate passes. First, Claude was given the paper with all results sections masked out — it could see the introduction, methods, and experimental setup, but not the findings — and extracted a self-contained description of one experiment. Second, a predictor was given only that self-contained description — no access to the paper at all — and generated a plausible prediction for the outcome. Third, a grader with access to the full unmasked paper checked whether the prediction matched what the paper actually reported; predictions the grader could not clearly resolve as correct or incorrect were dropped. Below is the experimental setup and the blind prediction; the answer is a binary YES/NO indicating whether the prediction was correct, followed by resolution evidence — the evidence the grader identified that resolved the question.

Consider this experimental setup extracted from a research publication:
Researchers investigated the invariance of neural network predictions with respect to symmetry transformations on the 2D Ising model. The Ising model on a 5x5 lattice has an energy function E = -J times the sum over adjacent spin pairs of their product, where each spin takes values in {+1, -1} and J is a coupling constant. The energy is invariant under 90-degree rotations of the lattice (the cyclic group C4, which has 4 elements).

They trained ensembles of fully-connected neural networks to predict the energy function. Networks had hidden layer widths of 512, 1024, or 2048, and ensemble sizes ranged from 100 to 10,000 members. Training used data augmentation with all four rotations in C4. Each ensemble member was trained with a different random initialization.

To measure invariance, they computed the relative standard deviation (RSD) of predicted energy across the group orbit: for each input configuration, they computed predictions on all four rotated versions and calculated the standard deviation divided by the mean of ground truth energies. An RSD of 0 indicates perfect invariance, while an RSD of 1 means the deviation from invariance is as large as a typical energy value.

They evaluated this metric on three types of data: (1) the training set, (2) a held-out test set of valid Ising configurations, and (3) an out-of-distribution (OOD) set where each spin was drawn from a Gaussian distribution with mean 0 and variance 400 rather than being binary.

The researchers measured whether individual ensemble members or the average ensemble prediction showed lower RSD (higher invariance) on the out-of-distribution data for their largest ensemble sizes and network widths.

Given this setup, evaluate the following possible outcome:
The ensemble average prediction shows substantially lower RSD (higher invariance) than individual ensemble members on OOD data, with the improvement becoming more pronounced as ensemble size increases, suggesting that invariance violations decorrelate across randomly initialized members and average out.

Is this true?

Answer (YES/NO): YES